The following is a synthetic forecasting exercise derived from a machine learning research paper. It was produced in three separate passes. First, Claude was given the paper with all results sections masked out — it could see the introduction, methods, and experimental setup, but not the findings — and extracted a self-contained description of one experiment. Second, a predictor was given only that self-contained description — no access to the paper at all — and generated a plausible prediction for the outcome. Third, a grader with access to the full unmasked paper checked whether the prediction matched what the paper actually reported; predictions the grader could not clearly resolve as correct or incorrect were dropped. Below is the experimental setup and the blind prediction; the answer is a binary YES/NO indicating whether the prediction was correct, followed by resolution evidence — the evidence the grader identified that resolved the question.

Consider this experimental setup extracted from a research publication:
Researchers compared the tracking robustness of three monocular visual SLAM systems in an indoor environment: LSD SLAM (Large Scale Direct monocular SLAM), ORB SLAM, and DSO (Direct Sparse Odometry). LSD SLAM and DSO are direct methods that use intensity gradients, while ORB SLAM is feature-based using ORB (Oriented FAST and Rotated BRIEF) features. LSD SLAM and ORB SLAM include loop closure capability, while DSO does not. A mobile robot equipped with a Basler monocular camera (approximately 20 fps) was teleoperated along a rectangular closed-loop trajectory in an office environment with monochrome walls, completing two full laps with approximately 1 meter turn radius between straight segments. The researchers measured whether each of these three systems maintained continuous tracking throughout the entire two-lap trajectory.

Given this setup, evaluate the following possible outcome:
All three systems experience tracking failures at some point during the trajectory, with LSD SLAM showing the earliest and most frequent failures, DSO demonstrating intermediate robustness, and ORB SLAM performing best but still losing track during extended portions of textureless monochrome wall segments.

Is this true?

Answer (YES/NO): NO